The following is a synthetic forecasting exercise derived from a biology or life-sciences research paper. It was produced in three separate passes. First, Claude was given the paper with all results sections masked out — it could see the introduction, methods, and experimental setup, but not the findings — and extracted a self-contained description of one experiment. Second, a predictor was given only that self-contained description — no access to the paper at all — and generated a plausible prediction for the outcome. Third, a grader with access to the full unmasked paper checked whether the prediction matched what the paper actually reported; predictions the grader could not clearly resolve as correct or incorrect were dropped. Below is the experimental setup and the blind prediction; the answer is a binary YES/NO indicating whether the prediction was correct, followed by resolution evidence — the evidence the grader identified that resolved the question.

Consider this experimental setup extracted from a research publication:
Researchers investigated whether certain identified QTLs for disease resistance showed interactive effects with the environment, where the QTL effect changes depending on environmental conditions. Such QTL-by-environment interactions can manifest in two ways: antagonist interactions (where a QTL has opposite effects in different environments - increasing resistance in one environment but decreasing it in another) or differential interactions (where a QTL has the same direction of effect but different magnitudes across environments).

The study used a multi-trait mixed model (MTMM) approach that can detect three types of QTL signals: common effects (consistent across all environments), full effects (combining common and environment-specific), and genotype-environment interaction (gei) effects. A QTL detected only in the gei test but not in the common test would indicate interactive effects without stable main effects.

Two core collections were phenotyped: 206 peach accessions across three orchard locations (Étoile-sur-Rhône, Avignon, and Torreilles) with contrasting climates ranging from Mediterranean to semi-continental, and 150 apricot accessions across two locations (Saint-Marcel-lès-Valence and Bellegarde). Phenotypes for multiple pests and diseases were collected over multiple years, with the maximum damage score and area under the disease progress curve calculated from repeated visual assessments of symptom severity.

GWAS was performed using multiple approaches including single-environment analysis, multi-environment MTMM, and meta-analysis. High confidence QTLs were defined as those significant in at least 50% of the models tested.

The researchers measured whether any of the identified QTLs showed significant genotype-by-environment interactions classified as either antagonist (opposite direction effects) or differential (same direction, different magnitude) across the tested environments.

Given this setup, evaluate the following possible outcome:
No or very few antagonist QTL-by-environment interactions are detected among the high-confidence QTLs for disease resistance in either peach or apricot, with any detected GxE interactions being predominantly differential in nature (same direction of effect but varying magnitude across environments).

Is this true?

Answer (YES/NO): YES